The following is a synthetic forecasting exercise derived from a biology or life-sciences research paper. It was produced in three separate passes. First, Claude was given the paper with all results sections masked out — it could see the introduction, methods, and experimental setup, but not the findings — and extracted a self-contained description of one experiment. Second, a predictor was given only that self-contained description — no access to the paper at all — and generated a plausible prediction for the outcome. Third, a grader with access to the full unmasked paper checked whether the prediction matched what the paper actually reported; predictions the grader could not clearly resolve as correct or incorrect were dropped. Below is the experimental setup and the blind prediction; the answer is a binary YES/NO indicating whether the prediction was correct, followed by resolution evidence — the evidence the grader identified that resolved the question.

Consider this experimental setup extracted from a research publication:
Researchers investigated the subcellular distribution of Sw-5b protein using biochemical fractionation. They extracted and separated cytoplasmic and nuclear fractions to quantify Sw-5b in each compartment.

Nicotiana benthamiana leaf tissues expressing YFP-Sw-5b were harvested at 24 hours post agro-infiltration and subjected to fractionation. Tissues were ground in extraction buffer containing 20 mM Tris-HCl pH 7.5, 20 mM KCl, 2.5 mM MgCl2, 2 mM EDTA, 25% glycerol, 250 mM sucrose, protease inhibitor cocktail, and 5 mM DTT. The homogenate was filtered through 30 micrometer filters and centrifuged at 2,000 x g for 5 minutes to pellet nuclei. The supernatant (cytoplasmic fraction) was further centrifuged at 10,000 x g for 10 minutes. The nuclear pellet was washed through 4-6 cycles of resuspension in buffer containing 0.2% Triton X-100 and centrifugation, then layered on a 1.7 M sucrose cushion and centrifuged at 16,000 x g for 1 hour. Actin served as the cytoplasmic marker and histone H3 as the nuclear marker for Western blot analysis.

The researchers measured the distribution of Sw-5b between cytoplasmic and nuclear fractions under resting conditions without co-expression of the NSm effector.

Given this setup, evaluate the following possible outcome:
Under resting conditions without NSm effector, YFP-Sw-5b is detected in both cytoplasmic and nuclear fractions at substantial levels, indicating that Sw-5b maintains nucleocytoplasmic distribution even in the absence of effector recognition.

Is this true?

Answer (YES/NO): YES